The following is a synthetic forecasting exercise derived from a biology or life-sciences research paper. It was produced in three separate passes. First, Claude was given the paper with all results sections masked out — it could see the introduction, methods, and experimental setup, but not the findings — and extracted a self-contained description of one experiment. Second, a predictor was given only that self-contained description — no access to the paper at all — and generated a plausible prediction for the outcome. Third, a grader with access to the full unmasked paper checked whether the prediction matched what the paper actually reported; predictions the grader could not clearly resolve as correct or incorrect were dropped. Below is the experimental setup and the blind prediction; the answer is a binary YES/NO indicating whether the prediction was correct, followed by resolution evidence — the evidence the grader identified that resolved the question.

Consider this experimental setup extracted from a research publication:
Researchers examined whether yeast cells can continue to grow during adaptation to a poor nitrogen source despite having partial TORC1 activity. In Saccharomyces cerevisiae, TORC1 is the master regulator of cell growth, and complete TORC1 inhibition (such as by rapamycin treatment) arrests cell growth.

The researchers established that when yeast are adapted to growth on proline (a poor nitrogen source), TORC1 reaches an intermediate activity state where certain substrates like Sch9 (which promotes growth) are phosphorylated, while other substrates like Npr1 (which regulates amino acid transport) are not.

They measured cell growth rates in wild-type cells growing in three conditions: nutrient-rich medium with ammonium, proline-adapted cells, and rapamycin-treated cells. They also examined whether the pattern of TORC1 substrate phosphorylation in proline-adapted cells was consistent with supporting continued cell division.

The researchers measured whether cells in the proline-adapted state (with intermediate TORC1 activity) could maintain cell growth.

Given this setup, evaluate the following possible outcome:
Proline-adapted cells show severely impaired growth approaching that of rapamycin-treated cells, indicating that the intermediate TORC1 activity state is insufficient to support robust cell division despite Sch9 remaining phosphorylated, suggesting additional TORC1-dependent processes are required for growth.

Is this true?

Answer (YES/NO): NO